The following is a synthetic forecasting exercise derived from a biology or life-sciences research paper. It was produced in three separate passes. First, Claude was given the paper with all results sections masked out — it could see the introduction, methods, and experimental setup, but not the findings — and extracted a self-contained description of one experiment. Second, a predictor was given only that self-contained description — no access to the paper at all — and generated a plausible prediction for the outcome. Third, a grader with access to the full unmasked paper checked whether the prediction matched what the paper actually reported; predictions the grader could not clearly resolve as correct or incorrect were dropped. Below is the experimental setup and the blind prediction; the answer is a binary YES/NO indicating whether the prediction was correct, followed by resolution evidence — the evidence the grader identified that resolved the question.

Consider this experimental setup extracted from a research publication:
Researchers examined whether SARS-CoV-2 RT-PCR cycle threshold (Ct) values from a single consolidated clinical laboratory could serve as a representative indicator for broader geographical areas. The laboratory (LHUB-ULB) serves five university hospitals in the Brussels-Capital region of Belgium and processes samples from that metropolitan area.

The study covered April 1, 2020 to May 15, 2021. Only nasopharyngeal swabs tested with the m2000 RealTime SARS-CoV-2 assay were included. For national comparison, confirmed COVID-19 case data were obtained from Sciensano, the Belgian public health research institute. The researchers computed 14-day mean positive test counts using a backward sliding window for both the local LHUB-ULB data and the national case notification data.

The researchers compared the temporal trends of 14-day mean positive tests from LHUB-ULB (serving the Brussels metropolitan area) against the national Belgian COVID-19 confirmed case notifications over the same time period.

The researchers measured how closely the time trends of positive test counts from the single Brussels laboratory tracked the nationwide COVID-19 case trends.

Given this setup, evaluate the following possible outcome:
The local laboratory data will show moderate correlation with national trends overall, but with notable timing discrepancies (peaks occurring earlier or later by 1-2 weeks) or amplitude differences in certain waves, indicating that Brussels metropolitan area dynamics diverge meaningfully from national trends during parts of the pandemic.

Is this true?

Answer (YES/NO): NO